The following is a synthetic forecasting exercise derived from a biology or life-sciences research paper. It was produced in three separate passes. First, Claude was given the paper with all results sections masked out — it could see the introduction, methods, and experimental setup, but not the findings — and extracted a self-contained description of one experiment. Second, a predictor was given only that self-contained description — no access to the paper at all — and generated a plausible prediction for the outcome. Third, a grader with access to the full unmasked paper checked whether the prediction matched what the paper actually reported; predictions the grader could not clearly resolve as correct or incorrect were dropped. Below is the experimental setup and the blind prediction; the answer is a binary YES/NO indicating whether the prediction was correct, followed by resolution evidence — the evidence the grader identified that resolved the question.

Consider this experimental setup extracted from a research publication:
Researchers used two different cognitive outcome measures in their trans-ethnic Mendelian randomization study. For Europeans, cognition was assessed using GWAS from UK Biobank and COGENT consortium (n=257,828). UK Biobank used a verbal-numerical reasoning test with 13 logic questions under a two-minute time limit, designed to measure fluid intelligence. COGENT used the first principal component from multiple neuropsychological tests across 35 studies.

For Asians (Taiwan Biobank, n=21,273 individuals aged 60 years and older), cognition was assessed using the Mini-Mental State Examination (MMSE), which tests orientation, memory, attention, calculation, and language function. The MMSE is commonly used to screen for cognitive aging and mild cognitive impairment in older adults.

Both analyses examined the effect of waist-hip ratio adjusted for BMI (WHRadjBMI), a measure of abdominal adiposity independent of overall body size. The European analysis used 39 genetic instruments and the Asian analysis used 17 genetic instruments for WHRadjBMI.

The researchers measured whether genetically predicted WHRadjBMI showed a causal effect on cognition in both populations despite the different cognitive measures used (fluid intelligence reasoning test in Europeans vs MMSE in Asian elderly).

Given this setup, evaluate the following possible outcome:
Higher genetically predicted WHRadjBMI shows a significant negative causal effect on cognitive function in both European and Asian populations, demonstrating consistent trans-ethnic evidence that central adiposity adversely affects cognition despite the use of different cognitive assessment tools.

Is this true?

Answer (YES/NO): YES